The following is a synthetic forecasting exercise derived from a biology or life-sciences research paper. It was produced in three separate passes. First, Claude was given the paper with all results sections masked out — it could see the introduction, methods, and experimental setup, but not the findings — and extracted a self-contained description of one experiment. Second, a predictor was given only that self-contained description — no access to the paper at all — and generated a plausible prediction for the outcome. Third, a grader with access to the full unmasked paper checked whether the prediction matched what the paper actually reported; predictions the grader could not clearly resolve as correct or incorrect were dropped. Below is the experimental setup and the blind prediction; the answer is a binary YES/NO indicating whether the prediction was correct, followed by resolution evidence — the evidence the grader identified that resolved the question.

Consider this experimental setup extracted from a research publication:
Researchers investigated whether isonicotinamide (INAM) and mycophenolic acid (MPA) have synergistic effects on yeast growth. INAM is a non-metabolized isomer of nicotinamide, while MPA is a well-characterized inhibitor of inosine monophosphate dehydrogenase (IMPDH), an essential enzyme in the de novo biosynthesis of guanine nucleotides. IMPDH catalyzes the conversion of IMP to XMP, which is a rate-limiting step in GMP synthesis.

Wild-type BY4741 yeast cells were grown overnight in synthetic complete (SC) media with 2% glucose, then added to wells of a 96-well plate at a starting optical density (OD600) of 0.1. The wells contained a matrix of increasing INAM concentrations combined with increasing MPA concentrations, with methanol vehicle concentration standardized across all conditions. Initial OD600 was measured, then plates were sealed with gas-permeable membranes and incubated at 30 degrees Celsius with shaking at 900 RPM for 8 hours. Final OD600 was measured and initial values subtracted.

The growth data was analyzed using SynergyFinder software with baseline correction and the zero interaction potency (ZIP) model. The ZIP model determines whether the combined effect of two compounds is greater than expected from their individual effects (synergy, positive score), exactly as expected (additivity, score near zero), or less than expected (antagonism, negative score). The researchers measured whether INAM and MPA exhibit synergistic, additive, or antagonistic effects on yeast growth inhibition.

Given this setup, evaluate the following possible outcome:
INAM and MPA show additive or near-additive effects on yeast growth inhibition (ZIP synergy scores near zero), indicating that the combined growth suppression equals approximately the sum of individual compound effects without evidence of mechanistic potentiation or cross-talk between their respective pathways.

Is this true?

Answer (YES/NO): NO